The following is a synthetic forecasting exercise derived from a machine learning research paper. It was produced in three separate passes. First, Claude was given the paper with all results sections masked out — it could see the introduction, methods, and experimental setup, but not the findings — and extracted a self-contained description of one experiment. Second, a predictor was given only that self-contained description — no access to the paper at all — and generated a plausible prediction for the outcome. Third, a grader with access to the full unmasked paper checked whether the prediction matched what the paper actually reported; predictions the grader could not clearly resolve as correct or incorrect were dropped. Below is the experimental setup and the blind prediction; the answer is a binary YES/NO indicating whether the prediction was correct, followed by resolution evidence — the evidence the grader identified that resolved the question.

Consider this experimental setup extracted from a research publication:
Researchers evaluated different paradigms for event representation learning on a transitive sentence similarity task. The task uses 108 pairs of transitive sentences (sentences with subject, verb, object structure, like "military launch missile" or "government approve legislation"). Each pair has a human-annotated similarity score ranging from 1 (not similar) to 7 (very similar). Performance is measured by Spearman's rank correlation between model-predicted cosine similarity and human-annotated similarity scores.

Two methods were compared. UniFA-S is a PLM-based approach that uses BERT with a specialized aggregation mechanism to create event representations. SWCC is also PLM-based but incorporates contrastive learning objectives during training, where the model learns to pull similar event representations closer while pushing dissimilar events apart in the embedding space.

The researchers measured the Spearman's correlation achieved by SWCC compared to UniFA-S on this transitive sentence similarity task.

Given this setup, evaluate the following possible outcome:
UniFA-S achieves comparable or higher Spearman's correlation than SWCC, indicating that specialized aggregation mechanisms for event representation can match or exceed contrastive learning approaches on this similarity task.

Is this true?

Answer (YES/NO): NO